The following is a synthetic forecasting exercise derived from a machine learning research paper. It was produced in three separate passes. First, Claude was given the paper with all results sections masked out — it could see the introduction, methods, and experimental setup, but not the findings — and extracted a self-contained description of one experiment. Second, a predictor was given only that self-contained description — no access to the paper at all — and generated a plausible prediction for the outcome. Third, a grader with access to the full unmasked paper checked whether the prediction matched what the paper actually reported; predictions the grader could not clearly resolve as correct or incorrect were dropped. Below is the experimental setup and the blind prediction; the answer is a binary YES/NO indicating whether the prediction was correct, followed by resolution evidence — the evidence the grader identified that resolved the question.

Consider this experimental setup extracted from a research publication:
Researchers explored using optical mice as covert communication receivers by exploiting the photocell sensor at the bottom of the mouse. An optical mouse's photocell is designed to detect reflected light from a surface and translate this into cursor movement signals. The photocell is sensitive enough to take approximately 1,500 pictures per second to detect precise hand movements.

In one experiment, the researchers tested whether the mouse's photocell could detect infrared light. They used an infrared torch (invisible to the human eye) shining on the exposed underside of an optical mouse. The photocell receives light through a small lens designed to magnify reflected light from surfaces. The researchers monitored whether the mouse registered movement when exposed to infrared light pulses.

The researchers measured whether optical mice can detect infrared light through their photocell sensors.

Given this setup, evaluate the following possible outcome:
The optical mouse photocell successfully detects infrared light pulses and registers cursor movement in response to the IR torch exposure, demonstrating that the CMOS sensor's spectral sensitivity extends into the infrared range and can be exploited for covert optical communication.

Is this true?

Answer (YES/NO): YES